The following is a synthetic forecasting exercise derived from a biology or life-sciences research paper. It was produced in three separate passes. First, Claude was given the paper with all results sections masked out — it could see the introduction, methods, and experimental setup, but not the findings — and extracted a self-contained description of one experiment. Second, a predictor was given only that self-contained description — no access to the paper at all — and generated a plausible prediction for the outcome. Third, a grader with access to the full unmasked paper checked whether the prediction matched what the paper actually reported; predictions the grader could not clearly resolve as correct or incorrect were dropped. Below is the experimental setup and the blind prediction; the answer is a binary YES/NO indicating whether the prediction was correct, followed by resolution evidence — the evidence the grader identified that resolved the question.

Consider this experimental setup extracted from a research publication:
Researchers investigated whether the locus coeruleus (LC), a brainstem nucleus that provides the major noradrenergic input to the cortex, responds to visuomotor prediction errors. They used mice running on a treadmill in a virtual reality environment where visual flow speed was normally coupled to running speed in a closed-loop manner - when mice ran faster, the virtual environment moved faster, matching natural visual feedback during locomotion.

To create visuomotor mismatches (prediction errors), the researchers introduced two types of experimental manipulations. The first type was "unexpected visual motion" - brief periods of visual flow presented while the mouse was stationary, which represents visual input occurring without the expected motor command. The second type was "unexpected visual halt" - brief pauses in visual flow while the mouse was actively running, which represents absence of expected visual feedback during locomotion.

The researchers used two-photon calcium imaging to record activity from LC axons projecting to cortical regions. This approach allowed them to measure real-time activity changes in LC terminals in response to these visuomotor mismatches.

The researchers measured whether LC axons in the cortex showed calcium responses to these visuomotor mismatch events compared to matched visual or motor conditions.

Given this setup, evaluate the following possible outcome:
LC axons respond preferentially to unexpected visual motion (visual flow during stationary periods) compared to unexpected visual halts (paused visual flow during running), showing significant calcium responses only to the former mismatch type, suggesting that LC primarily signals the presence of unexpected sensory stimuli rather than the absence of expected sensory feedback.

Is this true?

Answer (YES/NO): NO